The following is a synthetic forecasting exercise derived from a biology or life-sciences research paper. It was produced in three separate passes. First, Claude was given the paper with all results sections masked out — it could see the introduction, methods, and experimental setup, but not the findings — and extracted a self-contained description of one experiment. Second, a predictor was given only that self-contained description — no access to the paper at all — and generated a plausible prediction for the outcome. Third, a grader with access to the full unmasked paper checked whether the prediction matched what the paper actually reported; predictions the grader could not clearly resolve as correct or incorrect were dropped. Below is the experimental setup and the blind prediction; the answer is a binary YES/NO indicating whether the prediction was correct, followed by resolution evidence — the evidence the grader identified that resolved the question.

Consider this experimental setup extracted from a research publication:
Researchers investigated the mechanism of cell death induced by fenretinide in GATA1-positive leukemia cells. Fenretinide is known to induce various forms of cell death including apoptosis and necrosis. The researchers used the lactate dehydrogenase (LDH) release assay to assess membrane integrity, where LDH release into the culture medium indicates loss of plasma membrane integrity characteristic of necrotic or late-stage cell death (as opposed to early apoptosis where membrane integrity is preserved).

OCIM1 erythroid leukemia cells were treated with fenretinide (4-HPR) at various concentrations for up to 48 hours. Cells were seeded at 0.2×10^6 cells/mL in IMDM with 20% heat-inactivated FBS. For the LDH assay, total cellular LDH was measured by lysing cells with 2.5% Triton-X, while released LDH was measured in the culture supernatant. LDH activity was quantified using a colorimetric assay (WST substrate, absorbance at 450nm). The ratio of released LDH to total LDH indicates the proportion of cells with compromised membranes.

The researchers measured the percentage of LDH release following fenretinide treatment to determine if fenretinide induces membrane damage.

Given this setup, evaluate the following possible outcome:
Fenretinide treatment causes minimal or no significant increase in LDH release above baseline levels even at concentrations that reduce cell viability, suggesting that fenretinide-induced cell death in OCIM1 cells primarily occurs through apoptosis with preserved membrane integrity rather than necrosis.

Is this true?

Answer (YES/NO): NO